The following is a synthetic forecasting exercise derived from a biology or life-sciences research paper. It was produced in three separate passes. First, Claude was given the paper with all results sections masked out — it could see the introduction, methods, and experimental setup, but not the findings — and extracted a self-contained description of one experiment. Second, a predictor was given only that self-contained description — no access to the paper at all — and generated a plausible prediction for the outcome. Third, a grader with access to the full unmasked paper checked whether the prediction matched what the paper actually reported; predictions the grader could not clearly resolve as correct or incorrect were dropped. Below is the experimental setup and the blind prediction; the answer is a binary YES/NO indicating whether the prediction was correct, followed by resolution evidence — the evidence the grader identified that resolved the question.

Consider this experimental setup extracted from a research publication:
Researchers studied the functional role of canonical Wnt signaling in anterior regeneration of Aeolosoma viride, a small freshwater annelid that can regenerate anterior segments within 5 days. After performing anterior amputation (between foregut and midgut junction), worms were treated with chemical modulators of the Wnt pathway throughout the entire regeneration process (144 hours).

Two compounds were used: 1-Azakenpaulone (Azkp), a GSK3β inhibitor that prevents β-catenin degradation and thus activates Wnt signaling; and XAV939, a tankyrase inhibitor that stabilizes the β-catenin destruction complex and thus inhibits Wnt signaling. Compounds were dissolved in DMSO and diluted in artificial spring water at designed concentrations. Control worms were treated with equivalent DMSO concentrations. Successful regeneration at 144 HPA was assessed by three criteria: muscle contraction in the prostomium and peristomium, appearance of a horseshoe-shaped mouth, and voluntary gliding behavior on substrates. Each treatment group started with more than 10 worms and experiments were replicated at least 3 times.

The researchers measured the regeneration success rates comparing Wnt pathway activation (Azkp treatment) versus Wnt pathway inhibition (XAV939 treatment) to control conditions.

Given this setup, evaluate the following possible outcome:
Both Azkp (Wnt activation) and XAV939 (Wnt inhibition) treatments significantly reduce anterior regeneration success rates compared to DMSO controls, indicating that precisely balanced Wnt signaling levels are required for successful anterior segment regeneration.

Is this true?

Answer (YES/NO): YES